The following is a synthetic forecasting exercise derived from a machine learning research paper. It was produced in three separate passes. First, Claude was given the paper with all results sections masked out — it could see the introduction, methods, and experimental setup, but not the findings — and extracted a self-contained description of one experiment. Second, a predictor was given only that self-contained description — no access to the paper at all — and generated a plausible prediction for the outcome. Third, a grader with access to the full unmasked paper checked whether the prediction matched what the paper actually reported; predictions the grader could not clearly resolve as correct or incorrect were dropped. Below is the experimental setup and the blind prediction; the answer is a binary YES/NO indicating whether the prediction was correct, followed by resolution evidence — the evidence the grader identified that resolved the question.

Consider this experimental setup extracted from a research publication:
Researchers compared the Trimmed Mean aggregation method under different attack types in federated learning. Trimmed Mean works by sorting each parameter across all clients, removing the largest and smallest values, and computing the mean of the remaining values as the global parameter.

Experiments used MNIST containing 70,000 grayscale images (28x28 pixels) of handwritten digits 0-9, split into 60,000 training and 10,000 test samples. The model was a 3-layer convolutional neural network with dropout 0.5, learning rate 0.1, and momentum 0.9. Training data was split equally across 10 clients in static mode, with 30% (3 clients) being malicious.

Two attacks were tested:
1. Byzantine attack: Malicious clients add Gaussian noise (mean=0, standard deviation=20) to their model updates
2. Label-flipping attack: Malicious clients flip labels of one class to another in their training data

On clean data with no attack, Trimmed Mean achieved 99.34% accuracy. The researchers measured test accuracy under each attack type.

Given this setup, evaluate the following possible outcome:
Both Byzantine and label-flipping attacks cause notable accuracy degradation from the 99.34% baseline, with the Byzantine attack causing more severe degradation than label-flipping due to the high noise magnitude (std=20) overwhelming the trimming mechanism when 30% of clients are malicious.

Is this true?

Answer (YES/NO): YES